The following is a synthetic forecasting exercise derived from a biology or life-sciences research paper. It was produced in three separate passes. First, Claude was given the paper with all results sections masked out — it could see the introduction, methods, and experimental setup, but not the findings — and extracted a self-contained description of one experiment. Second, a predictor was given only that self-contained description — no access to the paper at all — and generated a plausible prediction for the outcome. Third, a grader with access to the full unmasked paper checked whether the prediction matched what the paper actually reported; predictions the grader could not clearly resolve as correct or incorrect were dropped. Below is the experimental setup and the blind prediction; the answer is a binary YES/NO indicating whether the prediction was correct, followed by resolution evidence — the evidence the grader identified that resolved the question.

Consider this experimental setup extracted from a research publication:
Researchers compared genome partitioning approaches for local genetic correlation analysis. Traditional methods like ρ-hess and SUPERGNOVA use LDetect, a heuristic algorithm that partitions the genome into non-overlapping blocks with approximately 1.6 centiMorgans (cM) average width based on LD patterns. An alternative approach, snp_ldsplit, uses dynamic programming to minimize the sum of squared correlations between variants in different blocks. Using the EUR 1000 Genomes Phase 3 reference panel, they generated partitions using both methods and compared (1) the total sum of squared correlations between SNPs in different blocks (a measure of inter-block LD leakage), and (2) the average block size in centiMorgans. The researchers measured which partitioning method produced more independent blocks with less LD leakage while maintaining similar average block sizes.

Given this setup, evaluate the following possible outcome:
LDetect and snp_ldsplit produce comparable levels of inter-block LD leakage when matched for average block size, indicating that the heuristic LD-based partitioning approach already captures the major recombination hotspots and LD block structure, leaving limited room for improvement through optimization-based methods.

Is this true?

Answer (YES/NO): NO